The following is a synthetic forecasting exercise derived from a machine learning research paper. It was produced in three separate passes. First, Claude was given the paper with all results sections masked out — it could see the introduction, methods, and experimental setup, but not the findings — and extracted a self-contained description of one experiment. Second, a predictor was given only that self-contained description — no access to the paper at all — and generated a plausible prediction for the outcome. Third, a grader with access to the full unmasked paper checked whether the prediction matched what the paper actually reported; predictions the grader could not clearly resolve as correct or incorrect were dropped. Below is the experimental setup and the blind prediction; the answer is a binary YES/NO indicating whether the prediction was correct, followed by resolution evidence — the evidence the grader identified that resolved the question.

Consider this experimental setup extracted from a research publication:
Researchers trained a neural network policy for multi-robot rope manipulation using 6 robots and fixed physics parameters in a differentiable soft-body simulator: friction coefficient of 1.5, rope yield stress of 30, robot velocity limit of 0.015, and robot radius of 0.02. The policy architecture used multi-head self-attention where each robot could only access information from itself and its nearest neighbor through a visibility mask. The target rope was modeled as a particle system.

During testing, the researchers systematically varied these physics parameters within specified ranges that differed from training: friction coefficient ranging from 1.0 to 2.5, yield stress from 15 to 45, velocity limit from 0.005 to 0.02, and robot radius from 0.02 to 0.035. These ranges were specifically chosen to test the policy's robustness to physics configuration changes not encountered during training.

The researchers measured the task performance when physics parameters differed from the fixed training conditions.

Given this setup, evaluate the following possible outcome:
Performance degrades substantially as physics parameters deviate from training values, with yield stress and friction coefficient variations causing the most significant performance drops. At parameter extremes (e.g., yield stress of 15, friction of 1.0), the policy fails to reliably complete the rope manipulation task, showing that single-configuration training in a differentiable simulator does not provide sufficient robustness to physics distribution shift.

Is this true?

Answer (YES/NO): NO